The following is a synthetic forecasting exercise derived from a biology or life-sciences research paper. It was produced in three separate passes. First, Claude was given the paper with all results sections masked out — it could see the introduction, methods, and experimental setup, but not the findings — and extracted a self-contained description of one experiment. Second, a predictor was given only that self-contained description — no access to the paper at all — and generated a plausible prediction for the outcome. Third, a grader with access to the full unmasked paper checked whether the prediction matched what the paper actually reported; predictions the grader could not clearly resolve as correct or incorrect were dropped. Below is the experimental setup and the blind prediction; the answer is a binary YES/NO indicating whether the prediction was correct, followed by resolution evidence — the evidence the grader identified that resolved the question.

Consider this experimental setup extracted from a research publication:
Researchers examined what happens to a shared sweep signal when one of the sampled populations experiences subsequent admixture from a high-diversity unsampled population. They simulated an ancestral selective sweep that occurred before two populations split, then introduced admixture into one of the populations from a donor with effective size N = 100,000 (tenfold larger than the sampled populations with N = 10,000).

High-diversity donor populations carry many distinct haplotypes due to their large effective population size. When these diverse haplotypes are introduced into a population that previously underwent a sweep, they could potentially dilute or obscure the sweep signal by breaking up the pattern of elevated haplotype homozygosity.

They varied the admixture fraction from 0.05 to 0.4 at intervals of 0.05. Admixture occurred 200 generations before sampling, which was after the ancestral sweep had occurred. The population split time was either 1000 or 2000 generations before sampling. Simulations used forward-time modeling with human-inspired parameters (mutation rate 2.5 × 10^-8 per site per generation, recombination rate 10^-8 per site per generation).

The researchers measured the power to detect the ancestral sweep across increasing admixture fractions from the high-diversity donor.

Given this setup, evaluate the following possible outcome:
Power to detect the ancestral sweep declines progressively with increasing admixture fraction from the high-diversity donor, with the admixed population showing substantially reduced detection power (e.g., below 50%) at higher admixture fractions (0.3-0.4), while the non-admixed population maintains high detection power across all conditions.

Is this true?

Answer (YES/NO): NO